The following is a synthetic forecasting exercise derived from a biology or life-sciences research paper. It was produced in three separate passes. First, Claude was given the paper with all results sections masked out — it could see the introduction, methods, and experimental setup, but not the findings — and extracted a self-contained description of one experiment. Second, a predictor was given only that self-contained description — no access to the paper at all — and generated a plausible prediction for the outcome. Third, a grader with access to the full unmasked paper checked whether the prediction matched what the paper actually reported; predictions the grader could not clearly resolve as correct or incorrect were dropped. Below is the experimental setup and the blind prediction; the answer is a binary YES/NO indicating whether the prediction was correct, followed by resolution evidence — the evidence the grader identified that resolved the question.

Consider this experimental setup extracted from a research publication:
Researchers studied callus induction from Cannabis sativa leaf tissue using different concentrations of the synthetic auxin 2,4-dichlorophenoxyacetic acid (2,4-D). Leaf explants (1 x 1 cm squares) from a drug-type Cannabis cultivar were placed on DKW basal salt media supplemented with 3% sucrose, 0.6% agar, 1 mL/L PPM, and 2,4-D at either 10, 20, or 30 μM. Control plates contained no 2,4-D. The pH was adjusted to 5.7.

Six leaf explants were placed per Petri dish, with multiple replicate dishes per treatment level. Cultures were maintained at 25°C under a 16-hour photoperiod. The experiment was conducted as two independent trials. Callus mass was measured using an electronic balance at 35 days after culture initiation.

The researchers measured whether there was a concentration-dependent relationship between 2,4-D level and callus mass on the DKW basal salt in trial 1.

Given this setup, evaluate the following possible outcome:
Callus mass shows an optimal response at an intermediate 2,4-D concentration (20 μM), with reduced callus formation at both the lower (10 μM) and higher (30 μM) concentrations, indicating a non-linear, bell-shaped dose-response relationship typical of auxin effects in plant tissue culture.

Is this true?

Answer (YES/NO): NO